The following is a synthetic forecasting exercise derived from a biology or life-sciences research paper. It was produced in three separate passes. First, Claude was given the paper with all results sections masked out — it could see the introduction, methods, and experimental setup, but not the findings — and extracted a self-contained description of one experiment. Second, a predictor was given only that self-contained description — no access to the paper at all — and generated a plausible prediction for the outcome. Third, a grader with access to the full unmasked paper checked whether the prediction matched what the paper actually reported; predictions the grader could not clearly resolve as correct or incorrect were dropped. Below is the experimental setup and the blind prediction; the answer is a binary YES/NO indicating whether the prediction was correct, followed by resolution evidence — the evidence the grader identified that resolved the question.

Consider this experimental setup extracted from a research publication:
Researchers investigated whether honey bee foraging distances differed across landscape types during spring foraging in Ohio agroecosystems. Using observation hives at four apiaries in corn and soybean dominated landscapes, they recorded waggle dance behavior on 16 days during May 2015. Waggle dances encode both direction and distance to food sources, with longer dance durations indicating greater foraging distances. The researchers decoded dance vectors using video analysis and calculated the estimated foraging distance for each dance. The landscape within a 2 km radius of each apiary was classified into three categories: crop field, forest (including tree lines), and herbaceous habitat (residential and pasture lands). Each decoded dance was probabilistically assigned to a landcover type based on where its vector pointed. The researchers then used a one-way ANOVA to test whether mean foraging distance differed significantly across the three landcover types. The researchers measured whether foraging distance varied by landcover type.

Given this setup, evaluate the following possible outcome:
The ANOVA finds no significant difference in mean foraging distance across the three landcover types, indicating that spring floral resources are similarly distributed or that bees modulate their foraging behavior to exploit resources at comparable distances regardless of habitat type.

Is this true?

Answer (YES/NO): YES